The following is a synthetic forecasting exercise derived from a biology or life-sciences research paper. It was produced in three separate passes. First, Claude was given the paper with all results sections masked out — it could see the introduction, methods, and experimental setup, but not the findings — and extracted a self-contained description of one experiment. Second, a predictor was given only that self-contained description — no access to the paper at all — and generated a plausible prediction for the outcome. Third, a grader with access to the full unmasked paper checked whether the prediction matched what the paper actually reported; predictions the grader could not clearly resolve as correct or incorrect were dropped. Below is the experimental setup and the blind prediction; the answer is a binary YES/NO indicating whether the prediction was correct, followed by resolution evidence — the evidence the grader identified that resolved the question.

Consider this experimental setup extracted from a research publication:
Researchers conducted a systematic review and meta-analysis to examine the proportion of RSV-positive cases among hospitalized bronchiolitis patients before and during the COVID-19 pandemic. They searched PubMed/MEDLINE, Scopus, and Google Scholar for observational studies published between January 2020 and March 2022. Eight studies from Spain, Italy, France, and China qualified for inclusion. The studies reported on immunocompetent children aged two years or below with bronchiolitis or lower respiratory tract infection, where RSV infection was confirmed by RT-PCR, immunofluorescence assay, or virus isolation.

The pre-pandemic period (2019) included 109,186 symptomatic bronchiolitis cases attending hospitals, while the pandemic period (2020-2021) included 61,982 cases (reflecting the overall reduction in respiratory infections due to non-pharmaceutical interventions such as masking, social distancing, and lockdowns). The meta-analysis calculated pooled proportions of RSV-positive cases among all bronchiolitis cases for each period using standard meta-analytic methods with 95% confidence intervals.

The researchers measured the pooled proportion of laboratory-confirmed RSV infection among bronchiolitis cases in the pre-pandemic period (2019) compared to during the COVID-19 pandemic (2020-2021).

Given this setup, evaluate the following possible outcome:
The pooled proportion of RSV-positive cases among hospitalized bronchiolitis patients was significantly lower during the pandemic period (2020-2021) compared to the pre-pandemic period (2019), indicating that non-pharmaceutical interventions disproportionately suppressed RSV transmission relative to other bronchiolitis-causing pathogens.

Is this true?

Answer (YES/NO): NO